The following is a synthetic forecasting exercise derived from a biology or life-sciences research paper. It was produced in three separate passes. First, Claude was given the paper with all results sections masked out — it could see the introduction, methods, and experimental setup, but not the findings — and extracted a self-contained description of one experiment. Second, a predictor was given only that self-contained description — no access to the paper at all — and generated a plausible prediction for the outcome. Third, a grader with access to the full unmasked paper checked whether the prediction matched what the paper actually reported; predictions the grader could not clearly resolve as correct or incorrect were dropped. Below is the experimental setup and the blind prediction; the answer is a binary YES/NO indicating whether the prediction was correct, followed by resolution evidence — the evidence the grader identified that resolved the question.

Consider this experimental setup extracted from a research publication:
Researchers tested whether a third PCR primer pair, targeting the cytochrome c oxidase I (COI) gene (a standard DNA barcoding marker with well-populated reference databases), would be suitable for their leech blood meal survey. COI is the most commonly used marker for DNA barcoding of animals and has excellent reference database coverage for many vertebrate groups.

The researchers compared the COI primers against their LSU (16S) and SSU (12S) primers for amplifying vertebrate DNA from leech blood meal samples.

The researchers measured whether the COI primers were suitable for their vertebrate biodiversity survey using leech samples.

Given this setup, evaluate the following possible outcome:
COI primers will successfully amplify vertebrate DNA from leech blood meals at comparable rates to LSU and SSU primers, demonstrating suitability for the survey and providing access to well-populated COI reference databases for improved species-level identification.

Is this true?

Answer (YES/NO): NO